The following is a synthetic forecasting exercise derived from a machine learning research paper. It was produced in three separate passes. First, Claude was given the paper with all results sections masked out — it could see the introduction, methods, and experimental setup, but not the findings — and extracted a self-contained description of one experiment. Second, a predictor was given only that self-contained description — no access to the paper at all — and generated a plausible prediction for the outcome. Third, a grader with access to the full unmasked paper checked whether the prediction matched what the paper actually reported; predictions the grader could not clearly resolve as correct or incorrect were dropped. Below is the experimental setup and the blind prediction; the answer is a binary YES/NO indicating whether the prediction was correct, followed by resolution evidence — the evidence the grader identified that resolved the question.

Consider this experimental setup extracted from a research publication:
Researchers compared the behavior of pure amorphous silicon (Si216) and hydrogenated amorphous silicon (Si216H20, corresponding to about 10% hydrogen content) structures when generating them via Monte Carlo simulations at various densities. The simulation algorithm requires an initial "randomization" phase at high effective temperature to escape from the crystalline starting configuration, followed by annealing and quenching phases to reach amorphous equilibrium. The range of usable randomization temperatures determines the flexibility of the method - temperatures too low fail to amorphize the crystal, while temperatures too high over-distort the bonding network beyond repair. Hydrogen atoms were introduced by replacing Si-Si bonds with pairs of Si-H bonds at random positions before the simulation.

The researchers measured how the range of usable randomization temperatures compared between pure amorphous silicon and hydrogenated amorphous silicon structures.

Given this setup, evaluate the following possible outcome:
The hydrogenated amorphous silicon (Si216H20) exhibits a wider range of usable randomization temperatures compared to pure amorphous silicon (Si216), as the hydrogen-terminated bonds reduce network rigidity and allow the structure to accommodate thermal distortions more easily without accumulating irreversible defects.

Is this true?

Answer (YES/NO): YES